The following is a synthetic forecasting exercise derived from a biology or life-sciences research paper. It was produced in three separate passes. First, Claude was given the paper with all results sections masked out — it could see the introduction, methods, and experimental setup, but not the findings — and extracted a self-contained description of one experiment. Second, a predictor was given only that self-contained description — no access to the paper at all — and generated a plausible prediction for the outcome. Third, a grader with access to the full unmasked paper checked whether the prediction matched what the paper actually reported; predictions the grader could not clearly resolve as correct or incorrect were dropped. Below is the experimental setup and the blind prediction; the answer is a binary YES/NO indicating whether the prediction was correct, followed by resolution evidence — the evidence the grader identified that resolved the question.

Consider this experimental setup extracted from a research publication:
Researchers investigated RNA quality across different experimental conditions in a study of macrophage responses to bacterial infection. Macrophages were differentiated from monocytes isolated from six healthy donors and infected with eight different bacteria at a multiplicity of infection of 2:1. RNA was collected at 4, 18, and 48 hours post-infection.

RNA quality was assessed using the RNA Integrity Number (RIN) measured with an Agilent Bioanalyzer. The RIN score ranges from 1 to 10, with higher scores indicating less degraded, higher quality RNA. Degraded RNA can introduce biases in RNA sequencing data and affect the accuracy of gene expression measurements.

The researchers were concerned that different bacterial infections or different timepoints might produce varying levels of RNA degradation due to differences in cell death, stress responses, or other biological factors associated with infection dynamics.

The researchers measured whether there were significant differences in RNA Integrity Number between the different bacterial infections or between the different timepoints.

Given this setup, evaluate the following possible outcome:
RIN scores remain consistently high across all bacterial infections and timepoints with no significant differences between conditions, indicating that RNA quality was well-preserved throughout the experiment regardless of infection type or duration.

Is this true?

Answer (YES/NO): YES